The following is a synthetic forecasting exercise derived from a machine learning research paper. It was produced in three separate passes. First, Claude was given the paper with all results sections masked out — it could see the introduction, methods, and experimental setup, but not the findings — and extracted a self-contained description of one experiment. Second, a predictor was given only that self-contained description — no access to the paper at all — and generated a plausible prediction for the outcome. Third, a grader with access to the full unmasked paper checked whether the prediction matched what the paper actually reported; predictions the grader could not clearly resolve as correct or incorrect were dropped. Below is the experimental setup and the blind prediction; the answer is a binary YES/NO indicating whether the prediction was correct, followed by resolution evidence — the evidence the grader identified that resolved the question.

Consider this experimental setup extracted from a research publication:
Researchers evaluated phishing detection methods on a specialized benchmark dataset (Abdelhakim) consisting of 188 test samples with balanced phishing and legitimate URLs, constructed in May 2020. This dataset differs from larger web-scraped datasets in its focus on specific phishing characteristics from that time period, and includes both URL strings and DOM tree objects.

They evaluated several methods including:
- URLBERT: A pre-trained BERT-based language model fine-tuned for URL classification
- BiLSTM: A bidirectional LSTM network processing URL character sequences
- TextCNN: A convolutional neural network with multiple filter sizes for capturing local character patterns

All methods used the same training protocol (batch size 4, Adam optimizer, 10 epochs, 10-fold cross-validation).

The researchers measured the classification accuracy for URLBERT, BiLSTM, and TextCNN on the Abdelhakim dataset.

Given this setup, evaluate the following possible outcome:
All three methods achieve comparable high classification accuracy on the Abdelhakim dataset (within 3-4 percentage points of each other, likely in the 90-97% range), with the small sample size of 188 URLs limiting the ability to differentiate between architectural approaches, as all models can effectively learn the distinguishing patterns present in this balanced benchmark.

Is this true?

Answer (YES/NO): NO